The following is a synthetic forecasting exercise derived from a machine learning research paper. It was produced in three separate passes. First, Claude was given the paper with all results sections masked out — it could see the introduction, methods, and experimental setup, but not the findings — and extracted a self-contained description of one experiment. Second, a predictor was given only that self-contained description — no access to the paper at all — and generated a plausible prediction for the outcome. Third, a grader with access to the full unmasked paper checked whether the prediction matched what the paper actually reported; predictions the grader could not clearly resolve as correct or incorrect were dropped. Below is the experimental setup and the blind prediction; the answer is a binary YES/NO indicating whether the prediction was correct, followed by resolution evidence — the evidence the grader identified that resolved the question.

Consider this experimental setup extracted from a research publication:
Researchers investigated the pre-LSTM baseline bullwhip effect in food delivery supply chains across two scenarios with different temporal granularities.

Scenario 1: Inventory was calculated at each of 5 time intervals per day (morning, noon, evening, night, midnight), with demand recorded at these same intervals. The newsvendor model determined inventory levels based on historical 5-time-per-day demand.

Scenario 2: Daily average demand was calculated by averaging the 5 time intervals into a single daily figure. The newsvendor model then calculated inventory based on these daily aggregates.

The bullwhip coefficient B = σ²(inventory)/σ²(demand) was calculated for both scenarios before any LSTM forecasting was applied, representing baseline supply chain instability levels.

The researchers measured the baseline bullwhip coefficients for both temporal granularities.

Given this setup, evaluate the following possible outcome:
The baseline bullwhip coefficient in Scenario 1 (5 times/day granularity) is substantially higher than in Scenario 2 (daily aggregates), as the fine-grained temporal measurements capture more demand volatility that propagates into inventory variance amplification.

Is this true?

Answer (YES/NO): YES